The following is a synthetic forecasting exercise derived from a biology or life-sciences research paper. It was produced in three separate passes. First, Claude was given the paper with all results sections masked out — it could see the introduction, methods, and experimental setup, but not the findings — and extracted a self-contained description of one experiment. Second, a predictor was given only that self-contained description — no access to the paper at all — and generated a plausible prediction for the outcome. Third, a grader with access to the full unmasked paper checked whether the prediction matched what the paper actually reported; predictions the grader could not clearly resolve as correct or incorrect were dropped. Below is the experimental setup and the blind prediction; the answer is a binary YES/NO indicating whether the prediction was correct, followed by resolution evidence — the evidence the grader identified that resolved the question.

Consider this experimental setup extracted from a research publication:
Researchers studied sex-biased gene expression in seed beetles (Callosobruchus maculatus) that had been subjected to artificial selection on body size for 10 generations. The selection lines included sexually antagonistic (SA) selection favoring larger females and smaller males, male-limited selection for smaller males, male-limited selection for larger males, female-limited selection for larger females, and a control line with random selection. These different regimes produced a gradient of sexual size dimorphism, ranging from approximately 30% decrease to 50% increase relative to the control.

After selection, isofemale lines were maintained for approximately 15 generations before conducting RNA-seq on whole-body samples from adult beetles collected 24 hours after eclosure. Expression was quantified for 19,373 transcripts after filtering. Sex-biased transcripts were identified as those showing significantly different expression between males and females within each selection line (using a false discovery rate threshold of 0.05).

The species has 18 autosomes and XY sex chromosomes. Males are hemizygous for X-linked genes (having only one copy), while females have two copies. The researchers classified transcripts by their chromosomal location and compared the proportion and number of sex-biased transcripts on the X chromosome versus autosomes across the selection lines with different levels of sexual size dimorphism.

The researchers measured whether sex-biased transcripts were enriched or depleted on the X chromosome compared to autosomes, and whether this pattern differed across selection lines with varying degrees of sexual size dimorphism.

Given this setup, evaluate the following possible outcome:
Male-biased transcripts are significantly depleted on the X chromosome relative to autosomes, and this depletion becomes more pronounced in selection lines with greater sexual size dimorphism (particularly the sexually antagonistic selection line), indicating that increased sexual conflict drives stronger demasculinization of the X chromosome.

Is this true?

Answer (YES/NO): NO